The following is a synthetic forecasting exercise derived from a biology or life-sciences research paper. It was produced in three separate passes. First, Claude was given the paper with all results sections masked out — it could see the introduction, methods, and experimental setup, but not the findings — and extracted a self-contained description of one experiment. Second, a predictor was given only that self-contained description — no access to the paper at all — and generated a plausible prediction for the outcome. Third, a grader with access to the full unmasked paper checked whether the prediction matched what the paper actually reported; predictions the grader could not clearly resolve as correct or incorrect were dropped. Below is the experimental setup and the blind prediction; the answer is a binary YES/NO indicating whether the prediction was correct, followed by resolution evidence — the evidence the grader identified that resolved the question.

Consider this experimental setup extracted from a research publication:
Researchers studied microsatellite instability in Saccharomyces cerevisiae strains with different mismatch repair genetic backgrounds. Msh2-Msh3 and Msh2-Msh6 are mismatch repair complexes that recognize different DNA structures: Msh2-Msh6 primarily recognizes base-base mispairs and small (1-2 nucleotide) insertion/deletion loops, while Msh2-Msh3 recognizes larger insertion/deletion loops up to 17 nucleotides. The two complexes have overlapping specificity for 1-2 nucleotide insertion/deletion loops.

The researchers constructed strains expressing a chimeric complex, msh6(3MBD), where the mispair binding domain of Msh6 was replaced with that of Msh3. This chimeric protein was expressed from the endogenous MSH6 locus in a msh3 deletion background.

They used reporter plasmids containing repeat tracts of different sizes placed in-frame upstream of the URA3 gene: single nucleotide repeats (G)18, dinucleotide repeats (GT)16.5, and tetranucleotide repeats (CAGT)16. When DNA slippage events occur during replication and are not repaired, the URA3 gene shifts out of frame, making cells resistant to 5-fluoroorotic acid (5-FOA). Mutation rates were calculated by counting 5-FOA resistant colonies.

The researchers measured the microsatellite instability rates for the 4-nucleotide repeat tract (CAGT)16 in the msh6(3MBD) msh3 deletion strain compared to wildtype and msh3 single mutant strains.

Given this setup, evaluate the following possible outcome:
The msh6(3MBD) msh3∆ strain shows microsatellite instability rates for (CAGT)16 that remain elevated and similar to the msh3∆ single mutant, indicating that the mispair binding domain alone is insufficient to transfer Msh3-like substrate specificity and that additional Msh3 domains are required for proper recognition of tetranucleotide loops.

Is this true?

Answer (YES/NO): NO